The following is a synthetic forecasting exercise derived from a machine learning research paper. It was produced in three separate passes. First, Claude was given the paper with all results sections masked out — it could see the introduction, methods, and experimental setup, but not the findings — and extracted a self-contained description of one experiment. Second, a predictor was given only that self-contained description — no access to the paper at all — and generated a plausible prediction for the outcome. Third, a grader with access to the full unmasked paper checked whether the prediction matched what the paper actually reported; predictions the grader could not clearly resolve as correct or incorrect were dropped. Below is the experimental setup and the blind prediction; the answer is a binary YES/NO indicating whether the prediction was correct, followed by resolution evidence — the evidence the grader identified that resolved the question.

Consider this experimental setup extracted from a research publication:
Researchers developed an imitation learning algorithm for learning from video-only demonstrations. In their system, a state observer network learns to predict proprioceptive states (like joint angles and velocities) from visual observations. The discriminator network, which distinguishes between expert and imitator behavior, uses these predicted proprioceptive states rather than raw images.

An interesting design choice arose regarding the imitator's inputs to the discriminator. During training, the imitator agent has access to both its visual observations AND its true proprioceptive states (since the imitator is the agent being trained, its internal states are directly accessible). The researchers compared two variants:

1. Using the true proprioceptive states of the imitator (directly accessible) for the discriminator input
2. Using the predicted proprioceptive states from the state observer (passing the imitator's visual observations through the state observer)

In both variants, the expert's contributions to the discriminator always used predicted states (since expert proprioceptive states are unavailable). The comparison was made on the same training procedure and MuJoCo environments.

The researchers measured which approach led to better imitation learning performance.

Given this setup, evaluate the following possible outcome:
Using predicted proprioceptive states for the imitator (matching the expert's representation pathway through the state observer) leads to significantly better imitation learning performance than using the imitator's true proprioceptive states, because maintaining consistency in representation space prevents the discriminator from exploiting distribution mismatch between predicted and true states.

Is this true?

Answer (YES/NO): YES